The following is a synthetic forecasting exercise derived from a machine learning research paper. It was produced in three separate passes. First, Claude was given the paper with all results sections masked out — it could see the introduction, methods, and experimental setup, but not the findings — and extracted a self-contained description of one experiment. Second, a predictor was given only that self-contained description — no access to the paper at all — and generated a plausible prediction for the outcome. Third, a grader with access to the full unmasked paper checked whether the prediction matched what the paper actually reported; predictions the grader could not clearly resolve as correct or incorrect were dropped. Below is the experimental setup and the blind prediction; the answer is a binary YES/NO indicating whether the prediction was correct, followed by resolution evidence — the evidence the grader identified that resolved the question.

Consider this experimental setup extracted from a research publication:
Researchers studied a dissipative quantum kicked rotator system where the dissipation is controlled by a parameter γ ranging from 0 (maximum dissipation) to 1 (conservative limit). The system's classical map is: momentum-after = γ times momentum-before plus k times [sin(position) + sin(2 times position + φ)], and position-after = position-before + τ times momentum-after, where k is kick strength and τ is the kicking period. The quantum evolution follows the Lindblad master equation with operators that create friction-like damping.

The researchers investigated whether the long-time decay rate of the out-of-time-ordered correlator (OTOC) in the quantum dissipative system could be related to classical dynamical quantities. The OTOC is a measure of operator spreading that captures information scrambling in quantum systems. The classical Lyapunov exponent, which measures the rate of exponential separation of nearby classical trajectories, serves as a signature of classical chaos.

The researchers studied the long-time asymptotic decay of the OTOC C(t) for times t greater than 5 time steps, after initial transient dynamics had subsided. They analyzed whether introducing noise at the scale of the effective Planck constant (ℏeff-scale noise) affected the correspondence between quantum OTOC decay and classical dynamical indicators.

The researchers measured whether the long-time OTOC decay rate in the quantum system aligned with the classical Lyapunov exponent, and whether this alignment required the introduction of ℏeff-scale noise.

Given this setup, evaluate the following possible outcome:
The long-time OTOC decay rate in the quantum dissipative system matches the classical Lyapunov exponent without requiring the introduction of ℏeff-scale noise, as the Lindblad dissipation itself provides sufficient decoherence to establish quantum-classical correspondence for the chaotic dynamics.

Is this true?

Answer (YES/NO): NO